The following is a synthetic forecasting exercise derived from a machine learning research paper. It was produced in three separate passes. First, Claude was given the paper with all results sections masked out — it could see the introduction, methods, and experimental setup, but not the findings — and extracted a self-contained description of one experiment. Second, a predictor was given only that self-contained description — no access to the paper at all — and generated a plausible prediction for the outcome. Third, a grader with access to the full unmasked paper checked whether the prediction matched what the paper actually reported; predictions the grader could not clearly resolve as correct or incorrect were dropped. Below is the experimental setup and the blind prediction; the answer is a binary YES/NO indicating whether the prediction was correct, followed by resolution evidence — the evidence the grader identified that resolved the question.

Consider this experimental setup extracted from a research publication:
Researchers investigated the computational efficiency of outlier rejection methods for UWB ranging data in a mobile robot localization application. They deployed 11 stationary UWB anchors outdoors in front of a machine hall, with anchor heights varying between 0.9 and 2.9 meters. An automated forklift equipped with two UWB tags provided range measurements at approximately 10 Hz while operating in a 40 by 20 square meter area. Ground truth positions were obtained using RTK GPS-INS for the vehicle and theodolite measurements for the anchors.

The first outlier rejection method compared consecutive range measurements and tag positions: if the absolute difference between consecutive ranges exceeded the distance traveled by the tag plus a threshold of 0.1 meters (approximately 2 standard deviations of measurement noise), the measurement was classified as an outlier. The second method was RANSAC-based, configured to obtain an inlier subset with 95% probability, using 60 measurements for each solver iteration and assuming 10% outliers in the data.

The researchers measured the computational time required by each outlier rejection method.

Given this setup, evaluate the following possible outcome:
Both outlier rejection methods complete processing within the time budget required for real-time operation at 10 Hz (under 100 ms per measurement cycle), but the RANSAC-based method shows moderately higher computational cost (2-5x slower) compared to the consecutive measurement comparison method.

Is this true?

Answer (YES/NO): NO